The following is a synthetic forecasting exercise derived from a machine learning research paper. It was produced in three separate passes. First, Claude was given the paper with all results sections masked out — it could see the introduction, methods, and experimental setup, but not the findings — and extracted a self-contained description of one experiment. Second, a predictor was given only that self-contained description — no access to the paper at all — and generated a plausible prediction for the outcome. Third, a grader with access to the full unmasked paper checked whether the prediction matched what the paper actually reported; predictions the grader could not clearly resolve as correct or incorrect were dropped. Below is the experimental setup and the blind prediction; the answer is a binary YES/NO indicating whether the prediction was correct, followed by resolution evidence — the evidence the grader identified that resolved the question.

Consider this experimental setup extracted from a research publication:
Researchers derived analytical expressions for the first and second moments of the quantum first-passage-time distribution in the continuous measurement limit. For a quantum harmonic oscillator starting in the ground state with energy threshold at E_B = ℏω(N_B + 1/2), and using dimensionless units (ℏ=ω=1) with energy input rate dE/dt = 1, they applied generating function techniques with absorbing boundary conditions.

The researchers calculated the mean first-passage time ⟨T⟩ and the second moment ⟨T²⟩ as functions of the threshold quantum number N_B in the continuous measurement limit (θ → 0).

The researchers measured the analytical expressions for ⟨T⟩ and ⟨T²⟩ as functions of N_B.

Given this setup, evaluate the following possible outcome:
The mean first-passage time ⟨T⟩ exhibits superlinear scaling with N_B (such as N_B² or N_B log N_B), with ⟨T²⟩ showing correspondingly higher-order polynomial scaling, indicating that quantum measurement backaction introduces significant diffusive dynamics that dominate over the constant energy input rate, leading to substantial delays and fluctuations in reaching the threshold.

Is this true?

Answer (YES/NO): NO